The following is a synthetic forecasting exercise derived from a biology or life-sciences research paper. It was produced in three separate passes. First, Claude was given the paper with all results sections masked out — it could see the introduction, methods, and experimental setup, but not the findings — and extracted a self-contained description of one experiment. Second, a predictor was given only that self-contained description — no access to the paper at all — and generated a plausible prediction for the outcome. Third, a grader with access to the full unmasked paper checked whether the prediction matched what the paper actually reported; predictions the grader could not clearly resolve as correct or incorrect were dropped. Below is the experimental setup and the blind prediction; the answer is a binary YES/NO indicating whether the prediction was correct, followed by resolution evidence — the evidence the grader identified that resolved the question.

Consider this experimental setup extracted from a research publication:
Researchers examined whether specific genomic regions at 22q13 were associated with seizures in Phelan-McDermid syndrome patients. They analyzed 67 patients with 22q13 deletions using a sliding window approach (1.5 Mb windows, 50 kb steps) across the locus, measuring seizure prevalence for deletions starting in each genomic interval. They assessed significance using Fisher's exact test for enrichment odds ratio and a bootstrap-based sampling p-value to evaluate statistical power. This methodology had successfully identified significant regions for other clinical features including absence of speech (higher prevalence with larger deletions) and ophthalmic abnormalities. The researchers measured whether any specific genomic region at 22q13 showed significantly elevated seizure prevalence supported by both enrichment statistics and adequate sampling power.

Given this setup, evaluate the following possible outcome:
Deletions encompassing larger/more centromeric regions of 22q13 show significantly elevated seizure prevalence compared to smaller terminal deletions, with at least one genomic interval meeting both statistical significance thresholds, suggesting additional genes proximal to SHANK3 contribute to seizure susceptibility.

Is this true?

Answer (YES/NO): NO